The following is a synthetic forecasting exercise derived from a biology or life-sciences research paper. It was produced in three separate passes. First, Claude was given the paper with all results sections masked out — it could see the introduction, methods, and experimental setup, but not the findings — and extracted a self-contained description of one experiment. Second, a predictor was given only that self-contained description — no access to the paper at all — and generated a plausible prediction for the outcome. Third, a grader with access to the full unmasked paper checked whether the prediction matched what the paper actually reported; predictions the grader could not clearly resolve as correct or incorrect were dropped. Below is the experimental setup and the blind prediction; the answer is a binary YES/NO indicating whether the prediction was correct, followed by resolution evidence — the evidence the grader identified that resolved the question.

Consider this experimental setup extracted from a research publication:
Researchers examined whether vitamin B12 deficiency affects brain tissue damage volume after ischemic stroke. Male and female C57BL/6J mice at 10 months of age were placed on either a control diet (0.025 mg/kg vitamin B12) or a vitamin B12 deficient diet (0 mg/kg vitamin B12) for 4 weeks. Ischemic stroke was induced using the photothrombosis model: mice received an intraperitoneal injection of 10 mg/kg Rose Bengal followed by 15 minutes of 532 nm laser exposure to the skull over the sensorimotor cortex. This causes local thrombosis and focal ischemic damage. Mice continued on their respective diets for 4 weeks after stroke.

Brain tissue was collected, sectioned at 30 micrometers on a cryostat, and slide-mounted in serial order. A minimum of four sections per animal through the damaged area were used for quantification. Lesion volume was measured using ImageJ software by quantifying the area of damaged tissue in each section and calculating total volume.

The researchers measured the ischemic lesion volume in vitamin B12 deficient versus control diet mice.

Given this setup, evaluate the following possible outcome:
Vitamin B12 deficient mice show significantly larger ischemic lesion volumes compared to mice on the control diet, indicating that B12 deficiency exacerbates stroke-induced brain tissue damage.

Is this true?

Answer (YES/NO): NO